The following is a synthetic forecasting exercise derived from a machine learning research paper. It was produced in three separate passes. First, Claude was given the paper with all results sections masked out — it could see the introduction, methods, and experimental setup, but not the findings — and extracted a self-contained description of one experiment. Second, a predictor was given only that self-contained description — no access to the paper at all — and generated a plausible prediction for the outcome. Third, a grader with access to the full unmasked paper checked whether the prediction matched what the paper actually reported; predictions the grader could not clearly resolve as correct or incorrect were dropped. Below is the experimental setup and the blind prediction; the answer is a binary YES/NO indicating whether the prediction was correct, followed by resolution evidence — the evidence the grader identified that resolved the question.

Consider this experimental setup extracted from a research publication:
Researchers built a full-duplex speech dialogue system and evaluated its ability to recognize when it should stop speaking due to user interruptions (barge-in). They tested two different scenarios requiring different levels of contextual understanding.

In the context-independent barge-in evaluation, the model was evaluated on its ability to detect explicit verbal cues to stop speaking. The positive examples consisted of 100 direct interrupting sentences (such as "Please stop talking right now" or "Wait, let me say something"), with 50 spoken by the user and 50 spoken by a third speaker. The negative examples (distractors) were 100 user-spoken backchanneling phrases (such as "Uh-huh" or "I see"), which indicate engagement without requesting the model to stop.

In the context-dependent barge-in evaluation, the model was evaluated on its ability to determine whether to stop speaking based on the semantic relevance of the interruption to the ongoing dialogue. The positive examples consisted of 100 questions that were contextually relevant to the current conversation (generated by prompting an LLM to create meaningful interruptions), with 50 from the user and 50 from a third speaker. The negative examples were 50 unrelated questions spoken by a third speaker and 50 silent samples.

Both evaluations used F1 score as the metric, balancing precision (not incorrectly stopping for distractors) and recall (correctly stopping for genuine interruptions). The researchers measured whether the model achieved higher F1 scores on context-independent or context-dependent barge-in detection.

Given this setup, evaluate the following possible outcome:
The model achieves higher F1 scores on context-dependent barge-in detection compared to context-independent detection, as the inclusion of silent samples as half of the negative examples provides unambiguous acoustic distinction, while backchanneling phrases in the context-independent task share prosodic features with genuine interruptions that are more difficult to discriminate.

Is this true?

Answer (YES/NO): YES